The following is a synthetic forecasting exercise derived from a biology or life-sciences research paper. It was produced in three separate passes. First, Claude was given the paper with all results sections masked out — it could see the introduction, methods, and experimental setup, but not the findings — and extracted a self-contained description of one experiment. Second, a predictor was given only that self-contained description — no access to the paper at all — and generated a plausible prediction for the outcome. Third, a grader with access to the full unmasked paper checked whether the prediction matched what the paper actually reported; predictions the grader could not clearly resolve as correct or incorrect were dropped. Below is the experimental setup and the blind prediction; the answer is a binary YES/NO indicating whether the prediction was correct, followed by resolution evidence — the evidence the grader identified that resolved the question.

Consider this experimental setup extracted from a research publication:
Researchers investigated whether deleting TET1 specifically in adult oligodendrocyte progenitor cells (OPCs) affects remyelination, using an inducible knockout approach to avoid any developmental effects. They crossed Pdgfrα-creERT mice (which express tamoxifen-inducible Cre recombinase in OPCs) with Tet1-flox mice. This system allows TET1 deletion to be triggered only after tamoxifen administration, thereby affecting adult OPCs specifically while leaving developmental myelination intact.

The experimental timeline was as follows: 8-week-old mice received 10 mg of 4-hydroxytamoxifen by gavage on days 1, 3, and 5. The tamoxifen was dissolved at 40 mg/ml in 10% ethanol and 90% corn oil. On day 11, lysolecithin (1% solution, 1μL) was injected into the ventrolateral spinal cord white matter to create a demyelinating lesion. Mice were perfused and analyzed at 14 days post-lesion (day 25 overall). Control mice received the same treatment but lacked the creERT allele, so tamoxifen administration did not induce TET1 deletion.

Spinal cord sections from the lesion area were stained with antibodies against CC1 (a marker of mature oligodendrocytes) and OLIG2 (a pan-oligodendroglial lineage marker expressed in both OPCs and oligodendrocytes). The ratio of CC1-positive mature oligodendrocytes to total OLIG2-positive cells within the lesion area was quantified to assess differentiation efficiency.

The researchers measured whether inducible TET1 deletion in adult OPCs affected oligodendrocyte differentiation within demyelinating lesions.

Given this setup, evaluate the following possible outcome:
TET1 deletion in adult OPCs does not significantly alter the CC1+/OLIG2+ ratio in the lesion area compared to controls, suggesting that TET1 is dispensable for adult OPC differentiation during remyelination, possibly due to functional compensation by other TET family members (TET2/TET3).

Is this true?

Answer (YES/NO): NO